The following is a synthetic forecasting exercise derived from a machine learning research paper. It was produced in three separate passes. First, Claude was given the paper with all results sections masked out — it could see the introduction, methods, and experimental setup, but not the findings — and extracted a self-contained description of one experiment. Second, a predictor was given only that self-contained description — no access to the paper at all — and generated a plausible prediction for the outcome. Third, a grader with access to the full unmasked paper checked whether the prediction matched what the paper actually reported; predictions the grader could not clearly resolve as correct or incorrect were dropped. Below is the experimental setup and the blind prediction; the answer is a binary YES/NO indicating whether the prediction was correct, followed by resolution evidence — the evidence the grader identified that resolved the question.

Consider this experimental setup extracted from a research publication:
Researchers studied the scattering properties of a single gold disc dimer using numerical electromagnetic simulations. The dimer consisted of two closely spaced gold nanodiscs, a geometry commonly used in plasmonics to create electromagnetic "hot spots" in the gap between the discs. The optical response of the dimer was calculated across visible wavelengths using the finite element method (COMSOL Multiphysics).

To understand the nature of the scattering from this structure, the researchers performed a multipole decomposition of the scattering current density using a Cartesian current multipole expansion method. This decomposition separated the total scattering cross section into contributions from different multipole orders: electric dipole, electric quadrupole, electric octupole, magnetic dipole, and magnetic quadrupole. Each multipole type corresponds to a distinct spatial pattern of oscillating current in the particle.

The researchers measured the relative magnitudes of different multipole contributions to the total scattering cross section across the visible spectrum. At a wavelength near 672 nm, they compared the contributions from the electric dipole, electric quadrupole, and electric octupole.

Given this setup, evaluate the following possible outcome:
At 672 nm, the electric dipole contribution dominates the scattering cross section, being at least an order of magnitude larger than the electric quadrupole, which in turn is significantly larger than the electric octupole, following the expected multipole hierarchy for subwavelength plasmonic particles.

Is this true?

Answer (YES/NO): NO